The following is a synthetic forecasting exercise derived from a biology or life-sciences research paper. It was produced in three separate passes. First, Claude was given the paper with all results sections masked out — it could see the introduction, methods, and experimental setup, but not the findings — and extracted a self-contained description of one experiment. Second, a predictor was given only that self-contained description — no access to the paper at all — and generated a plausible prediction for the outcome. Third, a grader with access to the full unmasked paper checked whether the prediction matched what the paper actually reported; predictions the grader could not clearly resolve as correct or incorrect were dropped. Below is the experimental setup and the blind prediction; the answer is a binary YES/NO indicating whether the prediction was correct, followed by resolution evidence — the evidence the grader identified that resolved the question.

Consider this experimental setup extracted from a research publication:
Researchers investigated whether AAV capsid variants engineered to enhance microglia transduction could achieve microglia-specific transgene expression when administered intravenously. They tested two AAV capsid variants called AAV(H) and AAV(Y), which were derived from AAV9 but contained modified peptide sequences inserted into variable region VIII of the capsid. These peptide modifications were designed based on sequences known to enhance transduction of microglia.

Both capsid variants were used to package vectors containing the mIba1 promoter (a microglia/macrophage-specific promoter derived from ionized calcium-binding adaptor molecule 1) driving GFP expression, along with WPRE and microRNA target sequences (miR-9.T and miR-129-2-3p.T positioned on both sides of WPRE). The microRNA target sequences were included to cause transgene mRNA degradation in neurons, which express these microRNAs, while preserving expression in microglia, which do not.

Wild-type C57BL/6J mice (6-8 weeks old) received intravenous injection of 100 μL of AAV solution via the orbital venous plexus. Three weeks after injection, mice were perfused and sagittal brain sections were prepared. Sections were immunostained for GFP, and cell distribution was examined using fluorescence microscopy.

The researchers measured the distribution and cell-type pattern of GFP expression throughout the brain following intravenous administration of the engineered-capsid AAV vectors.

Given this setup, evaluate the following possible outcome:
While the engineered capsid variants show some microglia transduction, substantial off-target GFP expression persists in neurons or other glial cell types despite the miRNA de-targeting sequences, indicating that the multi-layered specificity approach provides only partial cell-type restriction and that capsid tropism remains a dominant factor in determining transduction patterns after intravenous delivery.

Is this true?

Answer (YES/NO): NO